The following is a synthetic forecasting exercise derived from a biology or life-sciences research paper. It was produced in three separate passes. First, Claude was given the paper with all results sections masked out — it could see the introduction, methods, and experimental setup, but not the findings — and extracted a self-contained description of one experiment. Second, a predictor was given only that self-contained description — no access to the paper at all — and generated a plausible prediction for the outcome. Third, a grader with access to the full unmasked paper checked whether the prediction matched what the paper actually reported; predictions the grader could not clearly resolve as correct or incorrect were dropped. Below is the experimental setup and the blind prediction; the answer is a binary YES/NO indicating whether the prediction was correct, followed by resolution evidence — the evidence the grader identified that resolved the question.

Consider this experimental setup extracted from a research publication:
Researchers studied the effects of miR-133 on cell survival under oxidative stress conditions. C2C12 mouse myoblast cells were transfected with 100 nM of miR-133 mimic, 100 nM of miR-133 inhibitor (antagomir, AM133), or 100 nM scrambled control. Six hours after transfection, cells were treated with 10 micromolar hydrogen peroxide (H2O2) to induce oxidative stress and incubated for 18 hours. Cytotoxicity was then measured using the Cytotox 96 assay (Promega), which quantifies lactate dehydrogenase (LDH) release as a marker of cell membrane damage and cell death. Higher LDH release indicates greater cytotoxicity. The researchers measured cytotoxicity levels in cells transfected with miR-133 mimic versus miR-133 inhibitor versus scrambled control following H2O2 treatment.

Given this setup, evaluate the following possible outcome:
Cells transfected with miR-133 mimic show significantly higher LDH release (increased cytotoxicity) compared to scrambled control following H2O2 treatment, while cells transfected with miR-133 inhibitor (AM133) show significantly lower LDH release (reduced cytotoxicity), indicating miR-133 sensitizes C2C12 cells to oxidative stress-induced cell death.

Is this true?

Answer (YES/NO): NO